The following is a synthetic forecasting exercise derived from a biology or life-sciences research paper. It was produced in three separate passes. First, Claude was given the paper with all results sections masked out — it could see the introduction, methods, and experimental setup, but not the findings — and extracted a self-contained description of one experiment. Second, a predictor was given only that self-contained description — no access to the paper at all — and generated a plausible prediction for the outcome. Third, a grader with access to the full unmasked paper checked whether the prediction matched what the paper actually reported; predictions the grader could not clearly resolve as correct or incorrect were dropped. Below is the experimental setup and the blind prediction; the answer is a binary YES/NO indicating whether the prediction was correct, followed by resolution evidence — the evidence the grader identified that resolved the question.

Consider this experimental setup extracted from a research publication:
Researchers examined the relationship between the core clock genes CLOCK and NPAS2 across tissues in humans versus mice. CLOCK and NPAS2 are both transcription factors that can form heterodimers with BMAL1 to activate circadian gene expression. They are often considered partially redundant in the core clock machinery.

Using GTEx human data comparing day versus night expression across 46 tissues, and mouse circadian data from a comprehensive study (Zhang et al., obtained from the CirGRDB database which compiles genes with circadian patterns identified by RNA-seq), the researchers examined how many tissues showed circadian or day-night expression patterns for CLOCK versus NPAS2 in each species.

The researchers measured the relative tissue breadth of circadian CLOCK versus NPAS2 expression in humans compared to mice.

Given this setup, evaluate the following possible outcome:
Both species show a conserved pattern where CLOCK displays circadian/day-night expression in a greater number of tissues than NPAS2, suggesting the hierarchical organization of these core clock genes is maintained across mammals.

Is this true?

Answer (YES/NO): NO